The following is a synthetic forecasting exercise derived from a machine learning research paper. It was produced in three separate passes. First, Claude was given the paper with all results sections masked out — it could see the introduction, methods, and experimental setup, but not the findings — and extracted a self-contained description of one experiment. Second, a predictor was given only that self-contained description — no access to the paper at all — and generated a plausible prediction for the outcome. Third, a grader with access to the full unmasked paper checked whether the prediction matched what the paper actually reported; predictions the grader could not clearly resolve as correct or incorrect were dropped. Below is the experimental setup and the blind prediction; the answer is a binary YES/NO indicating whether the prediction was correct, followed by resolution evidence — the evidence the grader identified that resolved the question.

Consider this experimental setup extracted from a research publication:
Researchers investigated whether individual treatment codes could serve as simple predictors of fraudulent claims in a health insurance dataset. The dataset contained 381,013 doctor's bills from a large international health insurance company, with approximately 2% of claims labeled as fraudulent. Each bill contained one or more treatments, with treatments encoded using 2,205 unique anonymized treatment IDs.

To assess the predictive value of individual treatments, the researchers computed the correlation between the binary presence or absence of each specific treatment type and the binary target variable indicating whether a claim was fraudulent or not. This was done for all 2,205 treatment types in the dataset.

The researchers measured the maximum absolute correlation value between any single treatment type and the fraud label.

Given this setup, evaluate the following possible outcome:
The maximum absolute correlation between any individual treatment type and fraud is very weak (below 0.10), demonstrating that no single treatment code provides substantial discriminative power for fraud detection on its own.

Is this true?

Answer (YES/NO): YES